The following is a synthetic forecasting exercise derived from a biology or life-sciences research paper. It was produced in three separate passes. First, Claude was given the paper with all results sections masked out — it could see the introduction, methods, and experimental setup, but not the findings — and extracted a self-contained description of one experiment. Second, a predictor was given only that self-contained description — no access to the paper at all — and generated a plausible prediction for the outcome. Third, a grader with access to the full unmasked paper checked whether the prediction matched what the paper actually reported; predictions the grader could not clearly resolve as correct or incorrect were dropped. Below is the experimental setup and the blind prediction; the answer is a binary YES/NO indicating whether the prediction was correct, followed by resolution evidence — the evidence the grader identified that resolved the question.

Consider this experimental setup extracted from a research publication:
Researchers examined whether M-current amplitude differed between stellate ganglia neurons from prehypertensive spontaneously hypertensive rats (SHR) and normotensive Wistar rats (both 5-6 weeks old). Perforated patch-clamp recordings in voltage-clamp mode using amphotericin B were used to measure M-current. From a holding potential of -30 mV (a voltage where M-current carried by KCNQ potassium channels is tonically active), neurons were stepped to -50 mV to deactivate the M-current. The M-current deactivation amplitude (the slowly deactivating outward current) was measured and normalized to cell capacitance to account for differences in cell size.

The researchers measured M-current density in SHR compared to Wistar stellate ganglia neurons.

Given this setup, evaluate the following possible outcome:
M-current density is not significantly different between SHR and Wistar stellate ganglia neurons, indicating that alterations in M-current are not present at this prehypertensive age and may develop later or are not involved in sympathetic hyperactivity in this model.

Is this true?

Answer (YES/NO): NO